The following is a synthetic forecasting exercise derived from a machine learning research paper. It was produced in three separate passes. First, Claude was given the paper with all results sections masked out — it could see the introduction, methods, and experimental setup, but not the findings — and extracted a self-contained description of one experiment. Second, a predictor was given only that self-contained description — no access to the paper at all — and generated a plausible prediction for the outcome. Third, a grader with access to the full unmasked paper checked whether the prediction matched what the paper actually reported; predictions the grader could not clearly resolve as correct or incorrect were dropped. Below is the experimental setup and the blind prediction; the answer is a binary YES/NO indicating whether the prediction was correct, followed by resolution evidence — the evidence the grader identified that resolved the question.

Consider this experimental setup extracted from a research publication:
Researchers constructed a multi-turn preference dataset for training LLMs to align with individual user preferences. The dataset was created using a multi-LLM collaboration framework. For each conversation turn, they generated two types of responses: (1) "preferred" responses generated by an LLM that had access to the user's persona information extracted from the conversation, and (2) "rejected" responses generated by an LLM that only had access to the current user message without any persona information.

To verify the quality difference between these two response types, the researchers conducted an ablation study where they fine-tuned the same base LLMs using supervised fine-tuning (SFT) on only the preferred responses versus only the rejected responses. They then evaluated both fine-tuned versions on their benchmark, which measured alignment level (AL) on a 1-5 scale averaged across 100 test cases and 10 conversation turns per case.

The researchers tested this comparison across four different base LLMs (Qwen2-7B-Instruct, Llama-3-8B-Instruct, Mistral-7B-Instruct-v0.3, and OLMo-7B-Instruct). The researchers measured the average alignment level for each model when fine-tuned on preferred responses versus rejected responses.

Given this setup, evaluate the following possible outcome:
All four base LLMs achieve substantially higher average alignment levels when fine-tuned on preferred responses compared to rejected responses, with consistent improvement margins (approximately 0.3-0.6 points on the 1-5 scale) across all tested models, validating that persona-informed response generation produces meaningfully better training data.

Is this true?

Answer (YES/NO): YES